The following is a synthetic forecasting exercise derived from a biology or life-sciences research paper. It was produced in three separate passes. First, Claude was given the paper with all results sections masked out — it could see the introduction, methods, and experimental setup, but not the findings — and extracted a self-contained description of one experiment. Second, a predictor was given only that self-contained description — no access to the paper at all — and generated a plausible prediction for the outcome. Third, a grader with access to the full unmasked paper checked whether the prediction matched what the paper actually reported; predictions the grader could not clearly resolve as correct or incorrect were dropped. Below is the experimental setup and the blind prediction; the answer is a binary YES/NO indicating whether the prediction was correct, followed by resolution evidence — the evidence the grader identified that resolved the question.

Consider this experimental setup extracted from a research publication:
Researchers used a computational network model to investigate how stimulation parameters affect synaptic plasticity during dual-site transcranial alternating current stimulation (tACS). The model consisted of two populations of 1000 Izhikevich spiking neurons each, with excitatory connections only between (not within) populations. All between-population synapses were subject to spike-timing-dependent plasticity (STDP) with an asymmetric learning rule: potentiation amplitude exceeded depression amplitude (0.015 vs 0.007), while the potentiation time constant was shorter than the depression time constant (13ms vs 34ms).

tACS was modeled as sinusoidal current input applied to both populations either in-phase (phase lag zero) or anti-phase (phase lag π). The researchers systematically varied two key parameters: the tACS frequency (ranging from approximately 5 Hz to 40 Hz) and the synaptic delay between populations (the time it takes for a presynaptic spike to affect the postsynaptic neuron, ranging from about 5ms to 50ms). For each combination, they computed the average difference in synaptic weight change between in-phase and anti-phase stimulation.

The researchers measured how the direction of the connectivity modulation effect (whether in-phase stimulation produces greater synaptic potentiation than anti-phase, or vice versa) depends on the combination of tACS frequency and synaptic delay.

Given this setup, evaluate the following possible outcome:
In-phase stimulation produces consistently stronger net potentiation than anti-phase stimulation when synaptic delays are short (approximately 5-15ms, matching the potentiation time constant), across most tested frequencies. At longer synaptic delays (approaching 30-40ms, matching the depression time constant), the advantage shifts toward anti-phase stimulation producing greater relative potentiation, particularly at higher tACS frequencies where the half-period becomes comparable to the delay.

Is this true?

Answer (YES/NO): NO